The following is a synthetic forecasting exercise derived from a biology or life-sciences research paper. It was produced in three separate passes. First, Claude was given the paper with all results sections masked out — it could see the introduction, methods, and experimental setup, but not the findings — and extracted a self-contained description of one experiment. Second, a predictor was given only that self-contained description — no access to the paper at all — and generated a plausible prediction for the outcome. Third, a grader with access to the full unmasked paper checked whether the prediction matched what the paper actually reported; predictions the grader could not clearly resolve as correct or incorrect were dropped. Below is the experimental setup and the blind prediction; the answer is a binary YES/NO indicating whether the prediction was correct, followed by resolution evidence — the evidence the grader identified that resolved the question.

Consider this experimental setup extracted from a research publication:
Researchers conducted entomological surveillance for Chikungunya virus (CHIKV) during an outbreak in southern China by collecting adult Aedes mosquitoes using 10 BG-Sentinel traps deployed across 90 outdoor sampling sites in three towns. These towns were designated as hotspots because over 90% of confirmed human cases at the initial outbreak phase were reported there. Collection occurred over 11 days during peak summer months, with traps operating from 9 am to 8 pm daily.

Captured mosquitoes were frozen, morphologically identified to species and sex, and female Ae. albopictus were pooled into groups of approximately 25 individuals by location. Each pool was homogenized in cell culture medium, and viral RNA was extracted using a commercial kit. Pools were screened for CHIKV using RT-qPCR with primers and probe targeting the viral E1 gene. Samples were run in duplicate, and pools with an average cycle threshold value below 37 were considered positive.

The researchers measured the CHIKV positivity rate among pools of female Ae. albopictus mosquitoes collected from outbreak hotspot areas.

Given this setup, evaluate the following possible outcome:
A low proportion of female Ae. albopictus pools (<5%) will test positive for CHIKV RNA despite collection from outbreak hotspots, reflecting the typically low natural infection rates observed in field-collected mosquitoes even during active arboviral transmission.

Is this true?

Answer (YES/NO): NO